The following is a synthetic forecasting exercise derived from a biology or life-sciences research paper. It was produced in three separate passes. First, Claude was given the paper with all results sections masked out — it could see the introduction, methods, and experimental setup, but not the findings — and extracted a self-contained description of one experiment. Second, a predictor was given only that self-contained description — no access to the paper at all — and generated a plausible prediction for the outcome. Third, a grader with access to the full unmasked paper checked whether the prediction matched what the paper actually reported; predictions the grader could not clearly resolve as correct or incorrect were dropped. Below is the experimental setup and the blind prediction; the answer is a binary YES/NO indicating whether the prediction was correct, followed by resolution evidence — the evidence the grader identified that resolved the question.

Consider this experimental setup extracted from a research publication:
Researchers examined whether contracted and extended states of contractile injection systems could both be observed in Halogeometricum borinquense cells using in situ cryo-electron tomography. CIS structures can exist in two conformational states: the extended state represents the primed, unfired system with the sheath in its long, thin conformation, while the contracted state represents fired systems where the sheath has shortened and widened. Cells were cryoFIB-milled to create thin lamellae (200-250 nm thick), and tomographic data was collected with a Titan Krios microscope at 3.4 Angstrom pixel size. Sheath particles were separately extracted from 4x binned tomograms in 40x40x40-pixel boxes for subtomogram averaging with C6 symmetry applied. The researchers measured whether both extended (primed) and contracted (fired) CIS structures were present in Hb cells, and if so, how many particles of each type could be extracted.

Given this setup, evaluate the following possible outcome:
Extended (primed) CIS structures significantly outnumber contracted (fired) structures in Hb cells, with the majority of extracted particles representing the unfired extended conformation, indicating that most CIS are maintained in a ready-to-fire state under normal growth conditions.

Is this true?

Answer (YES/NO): NO